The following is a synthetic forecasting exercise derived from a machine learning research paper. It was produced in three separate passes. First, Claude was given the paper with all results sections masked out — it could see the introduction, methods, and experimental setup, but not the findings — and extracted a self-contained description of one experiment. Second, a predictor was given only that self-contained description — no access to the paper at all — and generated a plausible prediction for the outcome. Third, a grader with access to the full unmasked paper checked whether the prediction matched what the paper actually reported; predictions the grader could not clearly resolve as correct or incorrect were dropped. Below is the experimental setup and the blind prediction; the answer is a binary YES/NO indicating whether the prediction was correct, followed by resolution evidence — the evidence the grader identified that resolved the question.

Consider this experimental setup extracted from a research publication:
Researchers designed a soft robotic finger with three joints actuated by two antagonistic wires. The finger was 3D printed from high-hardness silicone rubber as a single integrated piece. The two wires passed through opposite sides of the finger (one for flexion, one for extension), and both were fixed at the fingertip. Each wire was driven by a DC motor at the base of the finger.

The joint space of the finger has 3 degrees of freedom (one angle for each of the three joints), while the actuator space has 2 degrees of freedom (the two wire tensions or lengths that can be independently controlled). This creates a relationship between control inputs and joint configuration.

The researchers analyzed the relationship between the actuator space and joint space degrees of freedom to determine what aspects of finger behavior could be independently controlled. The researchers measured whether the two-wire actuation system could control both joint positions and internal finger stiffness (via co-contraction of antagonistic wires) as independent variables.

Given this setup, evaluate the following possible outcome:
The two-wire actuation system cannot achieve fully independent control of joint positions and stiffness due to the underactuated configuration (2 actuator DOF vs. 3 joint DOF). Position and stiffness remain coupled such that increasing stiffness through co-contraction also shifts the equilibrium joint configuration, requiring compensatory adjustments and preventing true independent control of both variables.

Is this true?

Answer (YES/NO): NO